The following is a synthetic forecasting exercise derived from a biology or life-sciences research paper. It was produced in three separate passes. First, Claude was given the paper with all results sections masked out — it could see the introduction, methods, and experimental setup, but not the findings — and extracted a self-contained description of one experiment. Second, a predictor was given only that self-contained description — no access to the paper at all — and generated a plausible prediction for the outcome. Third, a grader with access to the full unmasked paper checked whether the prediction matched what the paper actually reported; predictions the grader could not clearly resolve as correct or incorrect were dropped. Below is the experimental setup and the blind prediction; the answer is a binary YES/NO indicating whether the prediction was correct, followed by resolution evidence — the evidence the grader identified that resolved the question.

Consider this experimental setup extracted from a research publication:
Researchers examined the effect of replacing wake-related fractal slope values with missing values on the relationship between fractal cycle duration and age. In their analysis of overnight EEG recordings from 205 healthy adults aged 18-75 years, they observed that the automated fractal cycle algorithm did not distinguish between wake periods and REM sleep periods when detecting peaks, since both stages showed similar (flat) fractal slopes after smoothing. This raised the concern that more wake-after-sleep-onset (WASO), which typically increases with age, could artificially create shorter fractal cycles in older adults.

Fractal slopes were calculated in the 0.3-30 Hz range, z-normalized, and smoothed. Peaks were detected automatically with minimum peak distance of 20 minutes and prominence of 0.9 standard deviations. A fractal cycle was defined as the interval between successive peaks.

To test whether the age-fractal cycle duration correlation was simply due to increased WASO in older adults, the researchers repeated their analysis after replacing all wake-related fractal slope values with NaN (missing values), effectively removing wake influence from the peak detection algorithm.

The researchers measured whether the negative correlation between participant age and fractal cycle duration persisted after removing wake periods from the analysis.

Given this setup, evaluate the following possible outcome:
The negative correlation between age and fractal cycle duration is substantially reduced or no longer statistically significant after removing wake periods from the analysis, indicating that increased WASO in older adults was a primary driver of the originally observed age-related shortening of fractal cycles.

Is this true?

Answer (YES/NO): NO